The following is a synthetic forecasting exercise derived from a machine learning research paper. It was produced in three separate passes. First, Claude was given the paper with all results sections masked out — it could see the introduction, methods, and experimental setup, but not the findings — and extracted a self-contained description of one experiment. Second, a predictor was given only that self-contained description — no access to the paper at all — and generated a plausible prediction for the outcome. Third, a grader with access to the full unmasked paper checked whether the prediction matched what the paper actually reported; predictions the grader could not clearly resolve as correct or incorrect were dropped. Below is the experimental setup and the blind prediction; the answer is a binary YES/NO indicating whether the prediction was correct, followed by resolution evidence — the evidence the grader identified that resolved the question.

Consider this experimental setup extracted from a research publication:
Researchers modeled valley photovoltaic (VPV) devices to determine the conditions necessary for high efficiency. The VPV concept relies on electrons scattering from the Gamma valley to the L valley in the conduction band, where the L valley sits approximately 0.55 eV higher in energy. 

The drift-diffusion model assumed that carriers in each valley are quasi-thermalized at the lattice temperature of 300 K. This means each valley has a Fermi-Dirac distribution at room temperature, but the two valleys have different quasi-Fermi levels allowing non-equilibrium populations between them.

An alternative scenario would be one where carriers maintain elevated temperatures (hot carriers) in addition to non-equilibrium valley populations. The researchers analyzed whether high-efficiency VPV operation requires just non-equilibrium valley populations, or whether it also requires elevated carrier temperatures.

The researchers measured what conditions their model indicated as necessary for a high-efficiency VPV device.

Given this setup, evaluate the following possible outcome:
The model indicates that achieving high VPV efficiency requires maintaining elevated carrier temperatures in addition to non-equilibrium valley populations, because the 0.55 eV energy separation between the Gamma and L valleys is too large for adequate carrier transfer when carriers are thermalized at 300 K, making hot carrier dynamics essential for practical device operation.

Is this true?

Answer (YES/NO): YES